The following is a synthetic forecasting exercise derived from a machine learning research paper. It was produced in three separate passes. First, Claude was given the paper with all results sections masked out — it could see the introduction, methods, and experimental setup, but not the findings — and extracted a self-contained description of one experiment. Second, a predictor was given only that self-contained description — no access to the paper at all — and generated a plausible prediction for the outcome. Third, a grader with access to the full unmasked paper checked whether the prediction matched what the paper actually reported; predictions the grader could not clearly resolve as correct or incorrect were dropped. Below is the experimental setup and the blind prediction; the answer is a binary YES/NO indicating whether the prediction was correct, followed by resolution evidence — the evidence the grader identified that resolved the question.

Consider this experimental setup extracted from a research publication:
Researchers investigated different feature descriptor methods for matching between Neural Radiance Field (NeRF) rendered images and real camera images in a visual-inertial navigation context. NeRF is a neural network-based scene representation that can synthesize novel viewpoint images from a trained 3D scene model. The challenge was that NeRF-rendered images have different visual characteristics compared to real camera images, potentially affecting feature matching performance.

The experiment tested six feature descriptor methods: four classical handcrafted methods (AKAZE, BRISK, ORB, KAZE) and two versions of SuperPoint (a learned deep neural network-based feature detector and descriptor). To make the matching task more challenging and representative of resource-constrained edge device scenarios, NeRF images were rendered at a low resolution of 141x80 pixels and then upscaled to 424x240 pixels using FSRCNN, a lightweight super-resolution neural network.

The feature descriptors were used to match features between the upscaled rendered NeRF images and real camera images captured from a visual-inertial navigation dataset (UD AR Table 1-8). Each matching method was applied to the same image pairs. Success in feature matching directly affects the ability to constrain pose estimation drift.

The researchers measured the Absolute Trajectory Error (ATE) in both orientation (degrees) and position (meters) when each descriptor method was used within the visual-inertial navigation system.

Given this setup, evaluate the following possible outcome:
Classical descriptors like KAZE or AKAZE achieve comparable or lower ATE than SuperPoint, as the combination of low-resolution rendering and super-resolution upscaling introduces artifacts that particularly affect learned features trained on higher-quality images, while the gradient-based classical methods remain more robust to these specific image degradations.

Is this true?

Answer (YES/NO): NO